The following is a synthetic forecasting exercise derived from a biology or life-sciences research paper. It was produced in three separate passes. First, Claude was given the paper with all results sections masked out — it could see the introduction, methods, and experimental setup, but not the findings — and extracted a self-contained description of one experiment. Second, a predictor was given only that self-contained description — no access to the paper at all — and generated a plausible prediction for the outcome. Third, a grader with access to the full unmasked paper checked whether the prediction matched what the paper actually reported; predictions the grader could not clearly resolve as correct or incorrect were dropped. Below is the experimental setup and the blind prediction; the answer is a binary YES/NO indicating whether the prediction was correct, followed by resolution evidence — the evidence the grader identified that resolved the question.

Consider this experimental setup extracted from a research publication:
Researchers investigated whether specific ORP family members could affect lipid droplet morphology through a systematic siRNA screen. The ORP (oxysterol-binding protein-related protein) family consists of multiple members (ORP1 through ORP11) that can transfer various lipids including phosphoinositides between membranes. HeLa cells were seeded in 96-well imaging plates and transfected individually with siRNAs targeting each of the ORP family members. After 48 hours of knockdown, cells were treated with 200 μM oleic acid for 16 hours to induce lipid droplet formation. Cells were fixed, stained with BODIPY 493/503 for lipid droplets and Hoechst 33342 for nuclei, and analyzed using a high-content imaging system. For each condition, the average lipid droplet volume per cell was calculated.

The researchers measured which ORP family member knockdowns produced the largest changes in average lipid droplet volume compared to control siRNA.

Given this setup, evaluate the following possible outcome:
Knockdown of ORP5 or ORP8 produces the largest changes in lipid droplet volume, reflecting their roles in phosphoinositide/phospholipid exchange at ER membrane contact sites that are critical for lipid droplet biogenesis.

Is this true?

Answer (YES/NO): NO